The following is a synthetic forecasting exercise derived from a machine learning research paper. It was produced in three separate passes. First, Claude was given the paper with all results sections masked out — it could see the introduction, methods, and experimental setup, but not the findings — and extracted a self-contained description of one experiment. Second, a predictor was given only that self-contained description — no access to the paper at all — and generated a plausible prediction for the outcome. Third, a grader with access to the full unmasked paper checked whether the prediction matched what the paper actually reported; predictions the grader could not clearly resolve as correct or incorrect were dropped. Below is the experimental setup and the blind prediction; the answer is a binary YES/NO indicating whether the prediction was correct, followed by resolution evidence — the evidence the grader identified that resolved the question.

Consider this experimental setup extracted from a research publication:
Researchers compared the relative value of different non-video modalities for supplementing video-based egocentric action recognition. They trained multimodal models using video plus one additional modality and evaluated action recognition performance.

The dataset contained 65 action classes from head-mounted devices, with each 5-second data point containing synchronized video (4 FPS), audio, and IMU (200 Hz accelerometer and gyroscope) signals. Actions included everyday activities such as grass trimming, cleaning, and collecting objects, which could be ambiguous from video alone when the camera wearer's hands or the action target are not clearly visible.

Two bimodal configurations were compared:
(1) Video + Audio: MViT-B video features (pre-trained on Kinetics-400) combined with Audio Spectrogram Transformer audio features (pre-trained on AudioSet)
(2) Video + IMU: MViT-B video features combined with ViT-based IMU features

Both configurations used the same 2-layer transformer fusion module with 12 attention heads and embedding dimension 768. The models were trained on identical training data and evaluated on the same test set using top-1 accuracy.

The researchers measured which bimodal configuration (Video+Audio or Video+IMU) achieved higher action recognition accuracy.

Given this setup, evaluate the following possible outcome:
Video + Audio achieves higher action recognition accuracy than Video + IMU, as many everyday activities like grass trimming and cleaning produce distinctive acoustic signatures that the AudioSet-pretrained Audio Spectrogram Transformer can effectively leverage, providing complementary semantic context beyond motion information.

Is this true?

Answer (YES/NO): YES